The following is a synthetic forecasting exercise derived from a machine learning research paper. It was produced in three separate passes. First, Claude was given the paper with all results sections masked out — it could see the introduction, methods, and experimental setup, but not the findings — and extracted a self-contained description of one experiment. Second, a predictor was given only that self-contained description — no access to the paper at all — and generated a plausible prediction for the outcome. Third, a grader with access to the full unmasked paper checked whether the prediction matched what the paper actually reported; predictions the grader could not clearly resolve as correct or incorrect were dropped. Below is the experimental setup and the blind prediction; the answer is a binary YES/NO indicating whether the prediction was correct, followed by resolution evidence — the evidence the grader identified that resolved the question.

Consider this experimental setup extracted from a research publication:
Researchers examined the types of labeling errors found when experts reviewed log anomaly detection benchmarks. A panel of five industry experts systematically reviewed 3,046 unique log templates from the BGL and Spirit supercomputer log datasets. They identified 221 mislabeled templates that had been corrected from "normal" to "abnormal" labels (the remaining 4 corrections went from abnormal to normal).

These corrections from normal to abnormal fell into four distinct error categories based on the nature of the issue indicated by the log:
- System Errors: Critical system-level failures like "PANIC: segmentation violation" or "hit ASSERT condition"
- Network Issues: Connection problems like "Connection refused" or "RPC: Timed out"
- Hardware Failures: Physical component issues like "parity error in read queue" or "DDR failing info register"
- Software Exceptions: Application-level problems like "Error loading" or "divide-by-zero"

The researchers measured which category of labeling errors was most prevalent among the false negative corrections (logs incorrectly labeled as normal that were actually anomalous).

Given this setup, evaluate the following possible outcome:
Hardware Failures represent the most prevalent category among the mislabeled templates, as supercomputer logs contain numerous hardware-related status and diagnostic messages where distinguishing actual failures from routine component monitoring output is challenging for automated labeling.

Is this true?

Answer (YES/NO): NO